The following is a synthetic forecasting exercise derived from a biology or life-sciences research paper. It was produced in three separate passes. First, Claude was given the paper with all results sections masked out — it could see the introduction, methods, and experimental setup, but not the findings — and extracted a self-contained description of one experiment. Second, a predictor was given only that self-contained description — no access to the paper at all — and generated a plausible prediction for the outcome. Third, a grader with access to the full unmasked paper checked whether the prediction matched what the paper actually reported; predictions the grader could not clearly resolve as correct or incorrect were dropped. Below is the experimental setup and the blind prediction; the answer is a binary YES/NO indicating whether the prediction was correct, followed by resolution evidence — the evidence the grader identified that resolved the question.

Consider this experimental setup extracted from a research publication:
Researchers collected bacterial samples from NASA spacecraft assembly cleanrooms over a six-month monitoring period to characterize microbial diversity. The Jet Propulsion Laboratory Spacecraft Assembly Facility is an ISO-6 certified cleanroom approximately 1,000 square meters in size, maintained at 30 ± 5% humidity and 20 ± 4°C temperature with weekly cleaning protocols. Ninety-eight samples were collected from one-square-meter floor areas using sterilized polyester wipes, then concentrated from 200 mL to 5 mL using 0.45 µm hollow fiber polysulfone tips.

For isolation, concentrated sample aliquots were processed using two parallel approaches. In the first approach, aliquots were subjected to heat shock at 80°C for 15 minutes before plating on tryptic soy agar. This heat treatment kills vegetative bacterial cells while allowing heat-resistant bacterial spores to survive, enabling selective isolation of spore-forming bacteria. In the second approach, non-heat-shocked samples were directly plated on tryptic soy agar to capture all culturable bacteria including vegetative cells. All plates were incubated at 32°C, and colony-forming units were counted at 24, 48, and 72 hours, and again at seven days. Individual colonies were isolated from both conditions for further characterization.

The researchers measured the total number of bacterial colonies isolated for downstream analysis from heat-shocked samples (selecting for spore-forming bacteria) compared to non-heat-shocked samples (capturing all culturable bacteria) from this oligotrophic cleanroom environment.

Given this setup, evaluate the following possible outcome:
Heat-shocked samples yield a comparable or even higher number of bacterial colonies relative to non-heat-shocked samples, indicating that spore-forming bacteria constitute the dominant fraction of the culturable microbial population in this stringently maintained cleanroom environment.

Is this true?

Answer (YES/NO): YES